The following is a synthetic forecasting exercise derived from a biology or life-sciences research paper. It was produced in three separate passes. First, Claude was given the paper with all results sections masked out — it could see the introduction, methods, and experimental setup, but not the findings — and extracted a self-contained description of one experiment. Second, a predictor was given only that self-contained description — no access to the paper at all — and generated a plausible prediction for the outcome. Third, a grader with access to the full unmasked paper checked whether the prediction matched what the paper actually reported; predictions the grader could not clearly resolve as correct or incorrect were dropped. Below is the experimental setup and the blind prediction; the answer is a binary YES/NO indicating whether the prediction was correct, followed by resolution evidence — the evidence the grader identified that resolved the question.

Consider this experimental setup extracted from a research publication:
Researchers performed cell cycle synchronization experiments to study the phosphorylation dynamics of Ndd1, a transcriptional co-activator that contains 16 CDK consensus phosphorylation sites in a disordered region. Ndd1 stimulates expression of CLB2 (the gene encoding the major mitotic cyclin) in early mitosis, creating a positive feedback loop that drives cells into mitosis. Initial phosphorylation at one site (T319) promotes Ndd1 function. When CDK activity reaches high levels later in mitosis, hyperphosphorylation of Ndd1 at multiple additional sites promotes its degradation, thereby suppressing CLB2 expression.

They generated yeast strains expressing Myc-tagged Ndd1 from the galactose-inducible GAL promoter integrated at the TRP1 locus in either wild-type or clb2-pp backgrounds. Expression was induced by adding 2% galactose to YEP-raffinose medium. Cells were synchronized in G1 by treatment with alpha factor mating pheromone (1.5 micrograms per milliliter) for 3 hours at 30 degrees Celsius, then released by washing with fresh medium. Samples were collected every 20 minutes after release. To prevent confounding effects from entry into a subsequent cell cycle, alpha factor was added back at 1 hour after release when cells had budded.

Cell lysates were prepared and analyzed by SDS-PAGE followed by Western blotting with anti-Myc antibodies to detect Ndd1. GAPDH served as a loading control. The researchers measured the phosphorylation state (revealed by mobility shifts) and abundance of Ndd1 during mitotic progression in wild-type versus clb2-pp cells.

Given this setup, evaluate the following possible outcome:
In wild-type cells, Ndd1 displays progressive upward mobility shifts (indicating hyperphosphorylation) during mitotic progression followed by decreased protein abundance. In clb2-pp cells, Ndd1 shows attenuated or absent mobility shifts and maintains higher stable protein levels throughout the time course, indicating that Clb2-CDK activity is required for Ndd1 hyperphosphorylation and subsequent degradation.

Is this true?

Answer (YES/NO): NO